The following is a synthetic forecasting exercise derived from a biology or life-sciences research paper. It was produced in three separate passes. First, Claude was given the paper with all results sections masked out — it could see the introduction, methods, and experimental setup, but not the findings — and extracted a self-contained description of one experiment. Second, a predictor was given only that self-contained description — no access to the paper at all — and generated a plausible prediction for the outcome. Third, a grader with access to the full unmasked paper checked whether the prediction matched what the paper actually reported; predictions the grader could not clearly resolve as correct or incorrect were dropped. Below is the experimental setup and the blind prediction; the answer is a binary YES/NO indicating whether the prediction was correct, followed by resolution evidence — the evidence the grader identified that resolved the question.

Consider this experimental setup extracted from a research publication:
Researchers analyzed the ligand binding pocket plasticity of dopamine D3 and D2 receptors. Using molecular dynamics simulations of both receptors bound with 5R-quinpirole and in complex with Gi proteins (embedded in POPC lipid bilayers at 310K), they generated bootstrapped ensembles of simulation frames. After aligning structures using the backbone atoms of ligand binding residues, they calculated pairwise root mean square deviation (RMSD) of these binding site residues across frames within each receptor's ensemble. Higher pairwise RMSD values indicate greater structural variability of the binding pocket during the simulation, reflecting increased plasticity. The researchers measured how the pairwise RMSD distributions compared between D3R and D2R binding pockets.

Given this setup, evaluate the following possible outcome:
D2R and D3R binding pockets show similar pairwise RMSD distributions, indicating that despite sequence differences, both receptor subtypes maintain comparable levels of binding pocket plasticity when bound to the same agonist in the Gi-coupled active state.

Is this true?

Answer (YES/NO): NO